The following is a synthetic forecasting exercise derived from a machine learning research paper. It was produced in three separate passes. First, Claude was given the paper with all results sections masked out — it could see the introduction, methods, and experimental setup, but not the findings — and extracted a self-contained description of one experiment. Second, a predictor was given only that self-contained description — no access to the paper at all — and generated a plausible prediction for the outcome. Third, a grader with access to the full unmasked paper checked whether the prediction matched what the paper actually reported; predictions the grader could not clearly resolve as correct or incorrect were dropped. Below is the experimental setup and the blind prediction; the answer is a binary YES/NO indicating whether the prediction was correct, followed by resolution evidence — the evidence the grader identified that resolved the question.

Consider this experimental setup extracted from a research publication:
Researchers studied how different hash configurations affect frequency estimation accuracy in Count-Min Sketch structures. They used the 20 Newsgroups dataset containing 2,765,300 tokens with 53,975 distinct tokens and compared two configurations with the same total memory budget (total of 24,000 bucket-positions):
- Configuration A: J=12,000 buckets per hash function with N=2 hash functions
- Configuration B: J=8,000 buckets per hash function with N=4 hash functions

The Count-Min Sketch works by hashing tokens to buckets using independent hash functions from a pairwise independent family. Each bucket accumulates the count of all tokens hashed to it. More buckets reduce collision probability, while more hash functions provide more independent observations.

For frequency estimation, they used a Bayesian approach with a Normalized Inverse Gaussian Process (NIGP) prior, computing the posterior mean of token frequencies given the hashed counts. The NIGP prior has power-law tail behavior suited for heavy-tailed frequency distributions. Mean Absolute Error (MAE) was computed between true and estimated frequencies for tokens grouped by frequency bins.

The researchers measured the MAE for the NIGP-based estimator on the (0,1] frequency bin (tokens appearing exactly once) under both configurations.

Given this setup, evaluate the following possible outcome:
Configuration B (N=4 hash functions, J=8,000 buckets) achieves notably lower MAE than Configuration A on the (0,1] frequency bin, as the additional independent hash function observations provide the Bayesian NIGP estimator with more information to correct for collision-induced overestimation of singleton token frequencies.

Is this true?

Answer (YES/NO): YES